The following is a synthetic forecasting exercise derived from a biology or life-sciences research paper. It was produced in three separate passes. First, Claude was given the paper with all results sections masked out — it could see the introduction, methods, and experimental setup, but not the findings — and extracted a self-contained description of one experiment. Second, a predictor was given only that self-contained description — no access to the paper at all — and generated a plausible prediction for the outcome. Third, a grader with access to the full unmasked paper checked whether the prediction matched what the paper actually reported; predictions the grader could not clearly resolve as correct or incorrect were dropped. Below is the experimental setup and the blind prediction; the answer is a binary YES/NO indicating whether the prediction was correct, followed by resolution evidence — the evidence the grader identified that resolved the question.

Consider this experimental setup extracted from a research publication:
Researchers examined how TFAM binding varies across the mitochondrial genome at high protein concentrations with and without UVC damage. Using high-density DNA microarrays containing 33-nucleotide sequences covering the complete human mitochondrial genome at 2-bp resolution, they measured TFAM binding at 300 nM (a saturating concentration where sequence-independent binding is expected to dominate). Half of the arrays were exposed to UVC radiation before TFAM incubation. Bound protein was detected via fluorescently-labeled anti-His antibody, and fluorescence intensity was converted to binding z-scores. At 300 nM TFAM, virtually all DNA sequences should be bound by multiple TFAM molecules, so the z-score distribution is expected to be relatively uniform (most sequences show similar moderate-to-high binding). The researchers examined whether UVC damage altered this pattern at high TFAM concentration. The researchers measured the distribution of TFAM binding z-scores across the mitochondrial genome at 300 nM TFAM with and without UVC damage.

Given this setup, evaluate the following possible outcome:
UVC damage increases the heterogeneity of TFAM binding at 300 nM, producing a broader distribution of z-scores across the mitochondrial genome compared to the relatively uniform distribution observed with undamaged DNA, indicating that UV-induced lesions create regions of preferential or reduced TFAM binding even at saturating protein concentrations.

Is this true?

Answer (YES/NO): NO